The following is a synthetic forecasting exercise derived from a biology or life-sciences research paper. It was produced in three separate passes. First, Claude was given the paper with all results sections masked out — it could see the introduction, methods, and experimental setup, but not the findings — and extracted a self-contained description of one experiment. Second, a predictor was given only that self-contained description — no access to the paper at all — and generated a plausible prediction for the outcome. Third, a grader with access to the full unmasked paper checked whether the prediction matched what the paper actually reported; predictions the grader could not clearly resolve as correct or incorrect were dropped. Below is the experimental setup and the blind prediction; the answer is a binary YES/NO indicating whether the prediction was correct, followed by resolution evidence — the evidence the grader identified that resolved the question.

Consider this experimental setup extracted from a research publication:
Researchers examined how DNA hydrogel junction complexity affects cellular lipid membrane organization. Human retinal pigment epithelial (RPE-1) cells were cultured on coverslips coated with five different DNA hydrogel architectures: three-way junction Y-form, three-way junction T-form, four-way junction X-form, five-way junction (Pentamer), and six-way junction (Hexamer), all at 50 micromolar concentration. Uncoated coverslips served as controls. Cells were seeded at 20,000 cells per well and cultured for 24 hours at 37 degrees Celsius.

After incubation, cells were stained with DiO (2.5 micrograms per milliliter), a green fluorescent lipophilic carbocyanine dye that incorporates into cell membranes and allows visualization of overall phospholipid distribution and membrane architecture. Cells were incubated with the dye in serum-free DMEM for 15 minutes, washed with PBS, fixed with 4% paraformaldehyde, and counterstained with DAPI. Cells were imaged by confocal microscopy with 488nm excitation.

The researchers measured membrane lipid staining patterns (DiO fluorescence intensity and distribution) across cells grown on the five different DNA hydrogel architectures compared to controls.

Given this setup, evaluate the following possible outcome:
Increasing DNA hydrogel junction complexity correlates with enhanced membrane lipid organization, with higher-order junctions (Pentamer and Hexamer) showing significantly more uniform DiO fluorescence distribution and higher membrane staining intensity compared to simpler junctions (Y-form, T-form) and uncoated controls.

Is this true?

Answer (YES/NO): NO